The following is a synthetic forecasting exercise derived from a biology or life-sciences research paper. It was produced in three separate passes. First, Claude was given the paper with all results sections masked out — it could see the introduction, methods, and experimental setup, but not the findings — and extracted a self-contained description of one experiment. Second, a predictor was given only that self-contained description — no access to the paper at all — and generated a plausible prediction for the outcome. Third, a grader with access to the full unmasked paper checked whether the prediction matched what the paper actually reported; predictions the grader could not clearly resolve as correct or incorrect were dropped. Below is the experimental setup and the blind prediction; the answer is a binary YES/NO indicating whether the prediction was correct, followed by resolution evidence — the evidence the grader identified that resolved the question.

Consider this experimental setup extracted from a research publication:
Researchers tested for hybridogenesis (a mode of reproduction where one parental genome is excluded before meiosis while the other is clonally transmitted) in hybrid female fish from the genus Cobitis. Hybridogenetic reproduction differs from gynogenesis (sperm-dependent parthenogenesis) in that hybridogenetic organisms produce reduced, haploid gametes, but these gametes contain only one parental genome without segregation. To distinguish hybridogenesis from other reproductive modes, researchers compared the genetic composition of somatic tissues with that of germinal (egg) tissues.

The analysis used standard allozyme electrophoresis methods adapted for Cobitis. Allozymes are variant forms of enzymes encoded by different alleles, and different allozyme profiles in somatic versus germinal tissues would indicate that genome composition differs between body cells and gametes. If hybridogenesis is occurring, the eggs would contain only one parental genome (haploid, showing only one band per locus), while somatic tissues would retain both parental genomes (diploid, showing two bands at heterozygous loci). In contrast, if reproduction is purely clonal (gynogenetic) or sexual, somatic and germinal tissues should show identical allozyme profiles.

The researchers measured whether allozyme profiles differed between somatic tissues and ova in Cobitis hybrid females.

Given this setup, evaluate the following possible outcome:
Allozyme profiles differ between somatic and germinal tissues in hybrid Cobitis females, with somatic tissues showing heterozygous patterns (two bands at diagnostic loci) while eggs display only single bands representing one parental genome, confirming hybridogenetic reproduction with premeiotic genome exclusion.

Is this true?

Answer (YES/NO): NO